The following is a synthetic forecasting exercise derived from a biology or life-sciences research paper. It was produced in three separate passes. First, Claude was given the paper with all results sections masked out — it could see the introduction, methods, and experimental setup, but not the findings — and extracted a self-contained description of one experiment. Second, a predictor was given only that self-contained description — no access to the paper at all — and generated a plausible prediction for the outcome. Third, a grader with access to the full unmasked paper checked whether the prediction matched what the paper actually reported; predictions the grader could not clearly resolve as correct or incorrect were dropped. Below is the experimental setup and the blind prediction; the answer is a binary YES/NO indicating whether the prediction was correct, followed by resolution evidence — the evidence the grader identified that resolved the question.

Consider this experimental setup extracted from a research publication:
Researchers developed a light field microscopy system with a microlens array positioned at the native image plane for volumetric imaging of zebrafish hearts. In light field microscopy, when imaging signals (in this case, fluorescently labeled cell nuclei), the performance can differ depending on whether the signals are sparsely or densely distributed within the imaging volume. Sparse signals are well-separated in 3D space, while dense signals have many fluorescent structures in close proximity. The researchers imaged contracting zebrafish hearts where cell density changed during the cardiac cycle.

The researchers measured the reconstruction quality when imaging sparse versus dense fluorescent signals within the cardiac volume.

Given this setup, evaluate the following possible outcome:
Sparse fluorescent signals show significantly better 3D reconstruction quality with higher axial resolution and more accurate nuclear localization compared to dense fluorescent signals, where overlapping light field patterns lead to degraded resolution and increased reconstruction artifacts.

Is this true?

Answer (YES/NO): YES